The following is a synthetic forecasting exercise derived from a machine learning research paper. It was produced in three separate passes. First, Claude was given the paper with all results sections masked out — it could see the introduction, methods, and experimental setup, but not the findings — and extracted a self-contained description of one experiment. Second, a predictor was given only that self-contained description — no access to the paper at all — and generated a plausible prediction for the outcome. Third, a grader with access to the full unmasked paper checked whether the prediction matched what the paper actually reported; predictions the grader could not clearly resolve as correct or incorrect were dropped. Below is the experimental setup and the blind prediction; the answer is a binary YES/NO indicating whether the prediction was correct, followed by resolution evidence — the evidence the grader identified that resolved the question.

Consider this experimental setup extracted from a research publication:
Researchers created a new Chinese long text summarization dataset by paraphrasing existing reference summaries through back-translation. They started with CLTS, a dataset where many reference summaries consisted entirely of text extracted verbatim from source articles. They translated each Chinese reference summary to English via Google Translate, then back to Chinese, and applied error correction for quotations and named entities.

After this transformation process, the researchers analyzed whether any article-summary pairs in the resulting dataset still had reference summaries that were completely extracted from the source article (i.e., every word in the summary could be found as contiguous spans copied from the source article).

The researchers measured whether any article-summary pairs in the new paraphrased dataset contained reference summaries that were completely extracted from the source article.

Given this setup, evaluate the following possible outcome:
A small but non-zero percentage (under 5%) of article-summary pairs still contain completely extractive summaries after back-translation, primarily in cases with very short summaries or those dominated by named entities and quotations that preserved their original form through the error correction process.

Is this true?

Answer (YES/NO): NO